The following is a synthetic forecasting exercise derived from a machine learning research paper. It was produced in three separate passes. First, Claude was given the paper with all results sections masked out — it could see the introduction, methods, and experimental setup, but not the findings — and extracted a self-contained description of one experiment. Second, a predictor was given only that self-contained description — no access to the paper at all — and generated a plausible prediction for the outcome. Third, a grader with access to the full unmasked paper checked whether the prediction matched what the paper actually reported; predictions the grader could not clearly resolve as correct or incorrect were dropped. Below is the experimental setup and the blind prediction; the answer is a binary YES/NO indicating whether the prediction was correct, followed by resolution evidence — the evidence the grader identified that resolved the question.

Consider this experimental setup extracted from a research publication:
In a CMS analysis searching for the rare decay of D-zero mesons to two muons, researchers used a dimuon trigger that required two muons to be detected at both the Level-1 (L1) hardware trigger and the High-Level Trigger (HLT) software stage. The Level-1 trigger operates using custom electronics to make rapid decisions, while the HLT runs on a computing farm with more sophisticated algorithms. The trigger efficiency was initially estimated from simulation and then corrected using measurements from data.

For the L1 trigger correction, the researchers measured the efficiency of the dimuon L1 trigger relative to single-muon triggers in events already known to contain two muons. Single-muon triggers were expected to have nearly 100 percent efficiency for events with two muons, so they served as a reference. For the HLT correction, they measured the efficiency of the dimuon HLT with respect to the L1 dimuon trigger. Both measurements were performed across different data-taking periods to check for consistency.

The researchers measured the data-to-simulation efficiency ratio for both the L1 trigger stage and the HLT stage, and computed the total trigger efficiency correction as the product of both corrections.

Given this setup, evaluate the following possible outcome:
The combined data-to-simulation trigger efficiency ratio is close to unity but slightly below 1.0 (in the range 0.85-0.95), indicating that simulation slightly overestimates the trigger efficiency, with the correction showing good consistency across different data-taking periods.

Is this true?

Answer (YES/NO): YES